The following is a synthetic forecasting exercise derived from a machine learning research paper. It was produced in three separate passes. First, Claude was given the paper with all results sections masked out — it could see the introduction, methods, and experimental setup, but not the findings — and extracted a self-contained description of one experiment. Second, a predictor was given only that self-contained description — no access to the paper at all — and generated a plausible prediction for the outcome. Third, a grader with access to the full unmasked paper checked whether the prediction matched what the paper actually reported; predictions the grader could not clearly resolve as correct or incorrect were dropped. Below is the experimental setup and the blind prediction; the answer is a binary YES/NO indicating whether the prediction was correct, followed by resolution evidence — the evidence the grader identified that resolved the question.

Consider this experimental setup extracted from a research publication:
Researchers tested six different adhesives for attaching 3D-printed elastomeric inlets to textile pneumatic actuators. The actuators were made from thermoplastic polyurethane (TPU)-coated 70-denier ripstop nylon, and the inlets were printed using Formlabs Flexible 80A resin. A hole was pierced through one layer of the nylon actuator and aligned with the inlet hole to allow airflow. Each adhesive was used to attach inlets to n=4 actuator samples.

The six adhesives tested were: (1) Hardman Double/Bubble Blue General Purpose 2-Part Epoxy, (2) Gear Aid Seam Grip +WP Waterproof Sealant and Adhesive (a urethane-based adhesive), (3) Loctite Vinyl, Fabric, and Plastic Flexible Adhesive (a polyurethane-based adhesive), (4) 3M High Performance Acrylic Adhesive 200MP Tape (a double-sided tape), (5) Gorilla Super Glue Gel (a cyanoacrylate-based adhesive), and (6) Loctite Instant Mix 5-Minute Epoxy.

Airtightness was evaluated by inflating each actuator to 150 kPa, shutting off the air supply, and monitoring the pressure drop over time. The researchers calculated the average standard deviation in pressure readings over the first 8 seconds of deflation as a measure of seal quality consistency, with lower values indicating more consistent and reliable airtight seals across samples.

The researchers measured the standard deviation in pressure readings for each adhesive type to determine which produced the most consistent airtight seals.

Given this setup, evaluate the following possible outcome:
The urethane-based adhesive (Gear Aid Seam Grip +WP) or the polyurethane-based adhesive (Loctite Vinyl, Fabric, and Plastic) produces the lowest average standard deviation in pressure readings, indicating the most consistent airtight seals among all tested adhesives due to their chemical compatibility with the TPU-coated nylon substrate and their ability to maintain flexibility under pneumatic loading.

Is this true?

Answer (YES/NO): NO